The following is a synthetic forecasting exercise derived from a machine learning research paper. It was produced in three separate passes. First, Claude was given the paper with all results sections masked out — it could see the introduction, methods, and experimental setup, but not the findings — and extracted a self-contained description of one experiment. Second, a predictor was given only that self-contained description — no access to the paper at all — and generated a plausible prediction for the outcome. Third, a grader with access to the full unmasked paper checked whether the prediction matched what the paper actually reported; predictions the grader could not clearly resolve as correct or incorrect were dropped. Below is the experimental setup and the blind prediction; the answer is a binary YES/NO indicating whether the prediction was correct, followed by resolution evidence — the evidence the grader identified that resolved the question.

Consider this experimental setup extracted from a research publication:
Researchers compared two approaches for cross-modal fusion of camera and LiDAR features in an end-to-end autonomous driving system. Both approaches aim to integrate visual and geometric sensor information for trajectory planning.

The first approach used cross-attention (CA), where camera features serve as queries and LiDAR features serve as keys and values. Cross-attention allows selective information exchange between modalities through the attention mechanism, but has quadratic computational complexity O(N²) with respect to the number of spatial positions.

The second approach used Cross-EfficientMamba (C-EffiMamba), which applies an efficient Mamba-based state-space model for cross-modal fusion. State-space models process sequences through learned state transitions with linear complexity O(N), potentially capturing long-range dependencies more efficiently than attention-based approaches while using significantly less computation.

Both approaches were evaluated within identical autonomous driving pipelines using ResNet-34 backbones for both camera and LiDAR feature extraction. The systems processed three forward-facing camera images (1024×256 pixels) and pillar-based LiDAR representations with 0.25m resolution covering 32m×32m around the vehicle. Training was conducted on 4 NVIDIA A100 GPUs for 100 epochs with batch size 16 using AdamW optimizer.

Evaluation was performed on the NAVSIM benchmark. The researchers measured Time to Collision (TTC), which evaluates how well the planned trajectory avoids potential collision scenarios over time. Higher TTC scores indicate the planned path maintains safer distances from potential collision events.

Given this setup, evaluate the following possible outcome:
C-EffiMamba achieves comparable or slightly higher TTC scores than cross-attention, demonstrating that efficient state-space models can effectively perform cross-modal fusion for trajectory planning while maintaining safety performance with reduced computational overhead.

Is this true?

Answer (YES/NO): NO